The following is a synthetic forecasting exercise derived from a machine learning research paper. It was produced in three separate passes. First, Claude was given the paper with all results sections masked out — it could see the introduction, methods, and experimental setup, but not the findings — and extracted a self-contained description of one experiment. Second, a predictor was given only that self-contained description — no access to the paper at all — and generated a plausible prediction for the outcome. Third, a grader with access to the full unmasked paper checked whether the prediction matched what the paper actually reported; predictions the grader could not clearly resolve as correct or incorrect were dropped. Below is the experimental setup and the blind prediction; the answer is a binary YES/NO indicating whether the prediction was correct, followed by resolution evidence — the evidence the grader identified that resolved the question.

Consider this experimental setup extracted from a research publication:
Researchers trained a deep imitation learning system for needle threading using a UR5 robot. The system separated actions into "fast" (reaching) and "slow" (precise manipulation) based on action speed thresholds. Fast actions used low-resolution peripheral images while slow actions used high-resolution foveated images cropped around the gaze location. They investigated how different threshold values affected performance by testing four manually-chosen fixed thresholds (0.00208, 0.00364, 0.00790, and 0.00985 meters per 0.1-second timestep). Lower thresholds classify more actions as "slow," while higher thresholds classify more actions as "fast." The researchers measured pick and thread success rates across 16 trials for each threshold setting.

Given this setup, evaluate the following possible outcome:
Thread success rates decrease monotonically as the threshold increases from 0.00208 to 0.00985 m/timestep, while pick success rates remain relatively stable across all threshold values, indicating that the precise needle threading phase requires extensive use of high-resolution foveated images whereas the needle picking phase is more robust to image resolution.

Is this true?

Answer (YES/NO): NO